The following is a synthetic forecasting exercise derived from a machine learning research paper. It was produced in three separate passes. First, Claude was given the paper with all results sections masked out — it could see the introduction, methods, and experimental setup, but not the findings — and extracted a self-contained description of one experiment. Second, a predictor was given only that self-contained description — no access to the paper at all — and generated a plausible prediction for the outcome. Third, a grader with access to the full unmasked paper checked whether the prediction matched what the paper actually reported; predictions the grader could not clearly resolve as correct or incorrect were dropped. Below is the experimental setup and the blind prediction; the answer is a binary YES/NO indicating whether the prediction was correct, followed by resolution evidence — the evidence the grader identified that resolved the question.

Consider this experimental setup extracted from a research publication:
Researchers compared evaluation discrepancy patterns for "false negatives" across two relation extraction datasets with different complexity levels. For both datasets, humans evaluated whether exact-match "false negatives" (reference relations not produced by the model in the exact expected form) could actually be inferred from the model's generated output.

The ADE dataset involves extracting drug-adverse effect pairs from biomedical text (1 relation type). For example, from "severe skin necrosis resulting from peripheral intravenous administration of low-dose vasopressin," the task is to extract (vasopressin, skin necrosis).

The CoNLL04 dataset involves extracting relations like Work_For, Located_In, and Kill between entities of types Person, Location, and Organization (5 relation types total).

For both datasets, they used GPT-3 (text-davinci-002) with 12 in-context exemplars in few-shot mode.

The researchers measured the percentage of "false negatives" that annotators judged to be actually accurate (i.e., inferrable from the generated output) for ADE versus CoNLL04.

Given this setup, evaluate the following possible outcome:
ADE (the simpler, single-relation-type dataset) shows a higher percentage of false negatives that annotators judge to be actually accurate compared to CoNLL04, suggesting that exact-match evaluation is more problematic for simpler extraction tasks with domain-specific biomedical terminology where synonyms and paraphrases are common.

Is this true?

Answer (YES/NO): NO